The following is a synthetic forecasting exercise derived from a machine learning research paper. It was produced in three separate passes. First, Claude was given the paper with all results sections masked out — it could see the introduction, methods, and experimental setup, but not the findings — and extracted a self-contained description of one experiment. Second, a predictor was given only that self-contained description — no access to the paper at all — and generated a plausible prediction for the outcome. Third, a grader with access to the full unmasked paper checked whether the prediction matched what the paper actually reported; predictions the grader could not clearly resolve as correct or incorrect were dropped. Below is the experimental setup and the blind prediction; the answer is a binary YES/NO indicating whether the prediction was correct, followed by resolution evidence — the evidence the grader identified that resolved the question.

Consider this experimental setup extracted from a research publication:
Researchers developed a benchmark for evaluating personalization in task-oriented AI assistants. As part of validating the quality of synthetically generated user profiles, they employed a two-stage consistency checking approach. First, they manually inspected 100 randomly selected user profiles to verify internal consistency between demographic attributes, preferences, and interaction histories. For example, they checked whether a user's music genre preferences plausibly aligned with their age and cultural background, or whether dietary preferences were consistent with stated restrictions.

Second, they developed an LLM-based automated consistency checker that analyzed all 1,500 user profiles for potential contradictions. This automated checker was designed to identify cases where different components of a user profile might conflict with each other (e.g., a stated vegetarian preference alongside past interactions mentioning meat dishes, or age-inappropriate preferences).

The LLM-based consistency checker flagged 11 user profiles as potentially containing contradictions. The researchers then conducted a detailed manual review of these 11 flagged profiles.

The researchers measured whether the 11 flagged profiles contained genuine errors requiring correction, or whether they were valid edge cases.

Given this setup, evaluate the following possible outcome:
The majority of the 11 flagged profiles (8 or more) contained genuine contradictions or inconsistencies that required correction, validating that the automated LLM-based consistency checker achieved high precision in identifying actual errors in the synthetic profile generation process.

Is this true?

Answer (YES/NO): NO